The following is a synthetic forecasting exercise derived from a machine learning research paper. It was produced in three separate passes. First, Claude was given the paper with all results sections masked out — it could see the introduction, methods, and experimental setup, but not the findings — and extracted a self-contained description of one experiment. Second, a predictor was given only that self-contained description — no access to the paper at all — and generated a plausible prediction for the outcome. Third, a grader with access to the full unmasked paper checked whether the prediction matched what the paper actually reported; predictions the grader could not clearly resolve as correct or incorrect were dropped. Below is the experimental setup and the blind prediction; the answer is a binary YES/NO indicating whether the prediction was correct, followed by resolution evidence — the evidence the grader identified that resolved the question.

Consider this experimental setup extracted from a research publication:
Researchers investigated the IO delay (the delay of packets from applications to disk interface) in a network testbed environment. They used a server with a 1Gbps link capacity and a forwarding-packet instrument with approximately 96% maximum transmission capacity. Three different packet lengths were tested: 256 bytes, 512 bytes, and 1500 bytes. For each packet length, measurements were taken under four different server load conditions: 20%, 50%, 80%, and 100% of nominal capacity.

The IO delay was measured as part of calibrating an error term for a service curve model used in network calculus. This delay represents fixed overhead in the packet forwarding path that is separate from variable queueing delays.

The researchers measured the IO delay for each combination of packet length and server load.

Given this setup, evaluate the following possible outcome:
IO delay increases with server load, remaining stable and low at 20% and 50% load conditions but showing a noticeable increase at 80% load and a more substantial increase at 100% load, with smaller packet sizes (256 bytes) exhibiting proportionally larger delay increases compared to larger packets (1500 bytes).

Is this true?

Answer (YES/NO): NO